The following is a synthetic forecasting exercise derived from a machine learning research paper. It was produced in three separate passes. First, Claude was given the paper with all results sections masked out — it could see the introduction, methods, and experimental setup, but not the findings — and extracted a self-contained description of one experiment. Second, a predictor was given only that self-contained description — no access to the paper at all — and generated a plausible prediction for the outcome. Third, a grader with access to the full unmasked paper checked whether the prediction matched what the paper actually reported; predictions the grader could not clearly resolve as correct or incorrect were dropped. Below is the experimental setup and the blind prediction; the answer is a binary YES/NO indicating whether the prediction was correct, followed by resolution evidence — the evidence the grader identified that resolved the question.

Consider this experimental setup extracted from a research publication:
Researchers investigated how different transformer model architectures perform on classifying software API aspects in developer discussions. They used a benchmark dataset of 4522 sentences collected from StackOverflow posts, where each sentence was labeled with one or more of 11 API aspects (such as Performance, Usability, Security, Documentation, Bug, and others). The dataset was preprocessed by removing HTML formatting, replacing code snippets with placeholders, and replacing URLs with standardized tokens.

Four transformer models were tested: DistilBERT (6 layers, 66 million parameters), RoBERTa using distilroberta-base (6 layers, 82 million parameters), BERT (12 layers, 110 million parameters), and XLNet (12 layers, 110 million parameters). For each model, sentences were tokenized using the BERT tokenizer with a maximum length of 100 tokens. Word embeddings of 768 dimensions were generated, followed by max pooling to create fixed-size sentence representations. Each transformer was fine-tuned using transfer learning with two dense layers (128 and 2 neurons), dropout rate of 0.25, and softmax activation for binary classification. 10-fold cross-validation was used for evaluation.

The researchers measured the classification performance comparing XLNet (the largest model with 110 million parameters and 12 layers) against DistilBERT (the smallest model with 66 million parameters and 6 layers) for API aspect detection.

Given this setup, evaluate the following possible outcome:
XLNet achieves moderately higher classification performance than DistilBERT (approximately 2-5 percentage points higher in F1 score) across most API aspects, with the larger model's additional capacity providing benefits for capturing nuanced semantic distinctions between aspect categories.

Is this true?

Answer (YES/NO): NO